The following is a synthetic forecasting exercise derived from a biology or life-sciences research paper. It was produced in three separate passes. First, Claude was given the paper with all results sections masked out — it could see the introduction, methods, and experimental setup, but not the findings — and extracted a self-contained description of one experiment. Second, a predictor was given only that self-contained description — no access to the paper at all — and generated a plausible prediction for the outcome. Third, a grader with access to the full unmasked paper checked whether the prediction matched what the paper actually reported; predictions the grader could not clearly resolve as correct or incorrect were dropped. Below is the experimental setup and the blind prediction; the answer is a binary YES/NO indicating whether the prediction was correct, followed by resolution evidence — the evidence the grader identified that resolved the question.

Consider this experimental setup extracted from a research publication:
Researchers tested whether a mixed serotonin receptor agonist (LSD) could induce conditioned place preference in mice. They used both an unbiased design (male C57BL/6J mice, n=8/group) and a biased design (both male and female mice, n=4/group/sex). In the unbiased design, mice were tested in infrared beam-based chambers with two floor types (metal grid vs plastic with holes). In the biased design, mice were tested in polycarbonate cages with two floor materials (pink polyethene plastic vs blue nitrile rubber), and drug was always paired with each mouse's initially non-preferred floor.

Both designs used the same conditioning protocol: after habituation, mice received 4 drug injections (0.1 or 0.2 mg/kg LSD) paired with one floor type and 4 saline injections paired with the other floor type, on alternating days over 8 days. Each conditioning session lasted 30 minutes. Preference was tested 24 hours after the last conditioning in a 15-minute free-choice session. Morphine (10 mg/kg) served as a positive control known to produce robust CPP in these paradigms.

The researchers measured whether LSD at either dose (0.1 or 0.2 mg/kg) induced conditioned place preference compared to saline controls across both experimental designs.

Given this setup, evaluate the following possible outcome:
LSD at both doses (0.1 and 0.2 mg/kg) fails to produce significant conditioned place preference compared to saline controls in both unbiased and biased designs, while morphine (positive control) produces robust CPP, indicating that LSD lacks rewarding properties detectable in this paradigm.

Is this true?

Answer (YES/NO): NO